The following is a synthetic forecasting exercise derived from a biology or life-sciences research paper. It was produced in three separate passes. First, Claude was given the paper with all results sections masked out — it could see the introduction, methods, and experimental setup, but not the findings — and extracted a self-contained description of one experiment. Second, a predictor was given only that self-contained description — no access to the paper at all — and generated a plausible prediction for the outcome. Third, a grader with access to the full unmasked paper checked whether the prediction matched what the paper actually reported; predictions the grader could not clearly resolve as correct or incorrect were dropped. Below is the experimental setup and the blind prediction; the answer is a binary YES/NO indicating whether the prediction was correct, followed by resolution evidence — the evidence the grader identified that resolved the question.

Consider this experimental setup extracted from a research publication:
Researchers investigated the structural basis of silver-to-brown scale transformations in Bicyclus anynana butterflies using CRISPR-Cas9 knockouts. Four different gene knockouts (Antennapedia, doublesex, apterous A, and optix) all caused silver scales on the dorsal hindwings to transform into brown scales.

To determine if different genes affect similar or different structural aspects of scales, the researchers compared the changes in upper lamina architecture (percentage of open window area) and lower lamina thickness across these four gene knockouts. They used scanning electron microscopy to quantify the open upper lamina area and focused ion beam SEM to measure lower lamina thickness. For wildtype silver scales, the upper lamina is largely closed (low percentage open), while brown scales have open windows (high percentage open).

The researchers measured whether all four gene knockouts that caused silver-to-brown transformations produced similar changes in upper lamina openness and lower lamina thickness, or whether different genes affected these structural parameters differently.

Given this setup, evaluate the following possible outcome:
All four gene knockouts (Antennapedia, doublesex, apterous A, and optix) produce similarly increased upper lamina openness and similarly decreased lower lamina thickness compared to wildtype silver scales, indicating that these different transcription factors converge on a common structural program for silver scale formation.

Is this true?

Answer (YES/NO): NO